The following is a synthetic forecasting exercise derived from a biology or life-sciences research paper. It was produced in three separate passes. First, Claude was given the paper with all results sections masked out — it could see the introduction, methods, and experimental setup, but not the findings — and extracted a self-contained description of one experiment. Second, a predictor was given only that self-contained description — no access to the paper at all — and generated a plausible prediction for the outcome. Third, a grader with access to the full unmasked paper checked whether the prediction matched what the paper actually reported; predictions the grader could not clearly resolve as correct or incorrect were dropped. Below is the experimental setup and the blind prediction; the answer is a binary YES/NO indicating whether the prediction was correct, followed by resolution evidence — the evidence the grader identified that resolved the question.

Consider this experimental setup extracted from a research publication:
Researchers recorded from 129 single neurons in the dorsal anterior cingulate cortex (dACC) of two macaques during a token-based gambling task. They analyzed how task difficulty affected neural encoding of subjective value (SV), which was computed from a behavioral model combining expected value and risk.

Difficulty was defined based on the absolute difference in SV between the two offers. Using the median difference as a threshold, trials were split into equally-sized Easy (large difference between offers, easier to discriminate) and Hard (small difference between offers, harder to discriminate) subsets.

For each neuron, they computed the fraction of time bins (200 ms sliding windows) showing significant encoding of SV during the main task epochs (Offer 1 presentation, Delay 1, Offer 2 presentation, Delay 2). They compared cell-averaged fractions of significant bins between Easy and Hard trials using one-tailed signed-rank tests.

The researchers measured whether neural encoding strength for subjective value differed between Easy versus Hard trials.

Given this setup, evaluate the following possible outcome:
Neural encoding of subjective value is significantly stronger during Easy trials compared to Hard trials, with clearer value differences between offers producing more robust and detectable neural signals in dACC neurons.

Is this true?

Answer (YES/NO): YES